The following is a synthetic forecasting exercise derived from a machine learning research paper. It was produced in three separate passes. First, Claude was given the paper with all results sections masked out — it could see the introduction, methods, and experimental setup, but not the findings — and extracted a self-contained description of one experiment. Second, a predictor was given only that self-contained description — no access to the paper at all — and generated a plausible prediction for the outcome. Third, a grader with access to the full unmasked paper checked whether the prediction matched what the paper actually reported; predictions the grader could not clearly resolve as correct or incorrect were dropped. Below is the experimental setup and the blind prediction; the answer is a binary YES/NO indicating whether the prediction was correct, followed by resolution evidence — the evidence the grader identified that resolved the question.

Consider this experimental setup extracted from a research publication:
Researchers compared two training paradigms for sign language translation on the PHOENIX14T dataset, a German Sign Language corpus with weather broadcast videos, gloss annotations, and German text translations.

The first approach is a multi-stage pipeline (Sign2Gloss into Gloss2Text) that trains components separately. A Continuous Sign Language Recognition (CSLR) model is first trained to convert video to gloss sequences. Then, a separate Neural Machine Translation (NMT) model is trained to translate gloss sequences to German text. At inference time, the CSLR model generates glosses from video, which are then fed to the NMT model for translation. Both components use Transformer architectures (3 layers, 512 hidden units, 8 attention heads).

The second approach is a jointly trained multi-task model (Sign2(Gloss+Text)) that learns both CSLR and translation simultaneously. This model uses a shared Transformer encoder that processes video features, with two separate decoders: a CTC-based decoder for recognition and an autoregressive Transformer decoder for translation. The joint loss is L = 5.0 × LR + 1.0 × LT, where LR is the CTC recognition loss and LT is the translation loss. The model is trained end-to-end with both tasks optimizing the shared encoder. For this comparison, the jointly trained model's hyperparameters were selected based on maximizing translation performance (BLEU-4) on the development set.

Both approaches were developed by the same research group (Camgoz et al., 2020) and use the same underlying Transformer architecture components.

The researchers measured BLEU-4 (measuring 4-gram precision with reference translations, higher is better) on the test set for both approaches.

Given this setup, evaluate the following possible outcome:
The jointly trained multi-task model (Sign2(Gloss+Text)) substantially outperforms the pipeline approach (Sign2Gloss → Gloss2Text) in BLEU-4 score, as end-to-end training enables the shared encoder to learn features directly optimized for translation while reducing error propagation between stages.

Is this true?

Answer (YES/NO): NO